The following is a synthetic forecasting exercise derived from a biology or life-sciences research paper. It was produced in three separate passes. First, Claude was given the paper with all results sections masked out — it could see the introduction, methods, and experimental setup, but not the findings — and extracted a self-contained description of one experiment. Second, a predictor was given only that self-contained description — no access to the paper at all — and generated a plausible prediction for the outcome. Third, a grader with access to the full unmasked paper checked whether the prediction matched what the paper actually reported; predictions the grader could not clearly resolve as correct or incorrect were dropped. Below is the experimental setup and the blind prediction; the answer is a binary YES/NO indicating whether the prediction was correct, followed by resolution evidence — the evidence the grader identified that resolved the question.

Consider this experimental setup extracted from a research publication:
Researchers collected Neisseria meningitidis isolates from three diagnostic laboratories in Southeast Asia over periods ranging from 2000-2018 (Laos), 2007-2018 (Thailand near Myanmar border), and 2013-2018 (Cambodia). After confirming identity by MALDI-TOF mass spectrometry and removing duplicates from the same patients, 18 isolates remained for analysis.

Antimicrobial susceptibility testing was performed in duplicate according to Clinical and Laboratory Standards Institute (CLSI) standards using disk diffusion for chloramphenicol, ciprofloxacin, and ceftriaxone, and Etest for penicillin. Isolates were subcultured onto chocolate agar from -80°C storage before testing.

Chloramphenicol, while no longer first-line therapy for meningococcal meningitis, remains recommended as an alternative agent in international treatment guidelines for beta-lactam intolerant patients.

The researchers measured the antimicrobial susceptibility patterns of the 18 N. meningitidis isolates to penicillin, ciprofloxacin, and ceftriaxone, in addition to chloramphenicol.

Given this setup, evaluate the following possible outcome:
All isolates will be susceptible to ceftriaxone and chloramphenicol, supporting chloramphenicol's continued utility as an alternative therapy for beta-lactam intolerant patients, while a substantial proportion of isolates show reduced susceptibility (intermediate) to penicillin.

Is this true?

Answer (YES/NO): NO